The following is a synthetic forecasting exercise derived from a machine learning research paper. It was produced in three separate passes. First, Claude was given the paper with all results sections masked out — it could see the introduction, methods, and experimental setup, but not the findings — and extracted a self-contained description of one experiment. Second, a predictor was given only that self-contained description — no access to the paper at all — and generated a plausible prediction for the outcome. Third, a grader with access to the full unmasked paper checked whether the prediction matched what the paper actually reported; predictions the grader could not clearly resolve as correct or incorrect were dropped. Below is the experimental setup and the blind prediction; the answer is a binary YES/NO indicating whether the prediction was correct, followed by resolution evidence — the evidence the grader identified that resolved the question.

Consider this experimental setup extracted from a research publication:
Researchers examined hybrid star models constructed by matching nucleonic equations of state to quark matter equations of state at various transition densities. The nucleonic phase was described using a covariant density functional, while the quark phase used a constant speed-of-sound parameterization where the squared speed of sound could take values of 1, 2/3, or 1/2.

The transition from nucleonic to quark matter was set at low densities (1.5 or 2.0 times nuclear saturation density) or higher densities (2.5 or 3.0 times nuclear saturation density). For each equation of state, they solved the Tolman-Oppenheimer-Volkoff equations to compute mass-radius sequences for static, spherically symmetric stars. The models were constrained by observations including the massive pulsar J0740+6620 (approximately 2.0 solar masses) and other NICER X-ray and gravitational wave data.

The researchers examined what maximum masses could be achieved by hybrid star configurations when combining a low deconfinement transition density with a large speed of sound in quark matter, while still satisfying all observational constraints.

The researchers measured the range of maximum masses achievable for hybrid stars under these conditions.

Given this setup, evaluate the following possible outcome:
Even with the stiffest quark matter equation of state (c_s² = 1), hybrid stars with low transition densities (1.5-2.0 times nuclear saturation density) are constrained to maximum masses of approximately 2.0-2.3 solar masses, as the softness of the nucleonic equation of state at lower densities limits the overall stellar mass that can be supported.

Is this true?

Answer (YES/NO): NO